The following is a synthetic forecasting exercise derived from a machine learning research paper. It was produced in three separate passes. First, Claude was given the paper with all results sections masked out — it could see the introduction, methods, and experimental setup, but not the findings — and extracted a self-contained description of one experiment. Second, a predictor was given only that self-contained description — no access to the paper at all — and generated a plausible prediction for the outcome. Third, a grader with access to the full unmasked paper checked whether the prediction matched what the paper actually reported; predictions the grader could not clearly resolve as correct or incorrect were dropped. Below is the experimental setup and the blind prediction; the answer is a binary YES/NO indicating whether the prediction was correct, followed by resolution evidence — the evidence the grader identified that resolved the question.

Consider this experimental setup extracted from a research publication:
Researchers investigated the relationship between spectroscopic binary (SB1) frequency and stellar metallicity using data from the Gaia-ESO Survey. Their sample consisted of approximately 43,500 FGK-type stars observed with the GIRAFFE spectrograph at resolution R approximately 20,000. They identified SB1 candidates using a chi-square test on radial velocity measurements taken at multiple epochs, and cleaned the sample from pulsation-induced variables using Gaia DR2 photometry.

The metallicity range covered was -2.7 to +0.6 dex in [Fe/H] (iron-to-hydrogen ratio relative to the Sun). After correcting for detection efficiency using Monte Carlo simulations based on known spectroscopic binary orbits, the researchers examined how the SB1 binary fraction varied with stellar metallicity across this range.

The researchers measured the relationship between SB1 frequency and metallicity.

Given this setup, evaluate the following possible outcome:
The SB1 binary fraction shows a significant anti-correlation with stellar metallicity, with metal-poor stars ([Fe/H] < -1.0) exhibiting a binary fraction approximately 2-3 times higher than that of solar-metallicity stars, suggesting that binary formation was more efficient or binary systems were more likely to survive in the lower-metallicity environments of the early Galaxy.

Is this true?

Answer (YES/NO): YES